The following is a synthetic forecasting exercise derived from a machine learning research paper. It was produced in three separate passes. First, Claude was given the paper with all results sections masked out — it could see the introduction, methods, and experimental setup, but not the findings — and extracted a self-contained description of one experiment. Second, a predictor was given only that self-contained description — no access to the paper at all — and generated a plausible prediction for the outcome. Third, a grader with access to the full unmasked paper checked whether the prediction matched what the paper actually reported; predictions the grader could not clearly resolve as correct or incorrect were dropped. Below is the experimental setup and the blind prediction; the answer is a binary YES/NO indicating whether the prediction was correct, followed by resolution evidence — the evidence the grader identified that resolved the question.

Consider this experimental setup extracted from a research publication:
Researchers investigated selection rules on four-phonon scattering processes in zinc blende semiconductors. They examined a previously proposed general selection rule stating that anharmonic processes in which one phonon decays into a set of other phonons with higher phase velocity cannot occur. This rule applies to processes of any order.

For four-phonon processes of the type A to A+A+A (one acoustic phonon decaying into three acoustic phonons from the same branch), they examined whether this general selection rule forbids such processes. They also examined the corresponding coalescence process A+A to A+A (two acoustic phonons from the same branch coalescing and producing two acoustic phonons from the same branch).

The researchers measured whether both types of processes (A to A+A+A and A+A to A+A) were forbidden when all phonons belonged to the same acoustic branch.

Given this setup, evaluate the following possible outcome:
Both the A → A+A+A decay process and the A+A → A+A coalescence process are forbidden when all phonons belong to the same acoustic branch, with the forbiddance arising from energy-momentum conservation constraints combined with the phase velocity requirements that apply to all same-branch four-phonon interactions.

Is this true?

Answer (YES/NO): NO